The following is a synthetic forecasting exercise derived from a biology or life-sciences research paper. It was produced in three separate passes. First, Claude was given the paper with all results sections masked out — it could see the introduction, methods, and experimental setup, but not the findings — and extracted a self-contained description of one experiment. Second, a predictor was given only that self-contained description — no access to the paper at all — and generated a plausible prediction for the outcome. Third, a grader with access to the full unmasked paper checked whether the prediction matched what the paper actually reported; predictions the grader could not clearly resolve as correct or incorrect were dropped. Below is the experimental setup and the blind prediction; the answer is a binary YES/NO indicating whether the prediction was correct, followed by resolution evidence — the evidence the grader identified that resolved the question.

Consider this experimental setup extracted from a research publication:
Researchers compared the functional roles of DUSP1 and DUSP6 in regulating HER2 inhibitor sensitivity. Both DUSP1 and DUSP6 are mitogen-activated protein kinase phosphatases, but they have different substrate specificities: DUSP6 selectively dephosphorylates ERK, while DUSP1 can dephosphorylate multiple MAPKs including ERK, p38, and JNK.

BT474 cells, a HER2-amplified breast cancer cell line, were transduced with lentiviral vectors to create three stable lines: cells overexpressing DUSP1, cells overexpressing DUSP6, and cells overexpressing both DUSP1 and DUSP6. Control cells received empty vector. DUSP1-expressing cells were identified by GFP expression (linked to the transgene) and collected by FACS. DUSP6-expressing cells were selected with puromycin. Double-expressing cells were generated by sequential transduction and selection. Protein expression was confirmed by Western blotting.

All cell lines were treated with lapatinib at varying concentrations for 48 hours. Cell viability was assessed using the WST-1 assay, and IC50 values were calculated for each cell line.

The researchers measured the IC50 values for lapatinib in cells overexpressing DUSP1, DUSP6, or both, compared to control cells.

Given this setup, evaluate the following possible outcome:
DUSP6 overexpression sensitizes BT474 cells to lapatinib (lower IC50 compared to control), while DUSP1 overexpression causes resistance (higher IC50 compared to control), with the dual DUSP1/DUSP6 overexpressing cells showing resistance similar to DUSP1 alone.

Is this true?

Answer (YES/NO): NO